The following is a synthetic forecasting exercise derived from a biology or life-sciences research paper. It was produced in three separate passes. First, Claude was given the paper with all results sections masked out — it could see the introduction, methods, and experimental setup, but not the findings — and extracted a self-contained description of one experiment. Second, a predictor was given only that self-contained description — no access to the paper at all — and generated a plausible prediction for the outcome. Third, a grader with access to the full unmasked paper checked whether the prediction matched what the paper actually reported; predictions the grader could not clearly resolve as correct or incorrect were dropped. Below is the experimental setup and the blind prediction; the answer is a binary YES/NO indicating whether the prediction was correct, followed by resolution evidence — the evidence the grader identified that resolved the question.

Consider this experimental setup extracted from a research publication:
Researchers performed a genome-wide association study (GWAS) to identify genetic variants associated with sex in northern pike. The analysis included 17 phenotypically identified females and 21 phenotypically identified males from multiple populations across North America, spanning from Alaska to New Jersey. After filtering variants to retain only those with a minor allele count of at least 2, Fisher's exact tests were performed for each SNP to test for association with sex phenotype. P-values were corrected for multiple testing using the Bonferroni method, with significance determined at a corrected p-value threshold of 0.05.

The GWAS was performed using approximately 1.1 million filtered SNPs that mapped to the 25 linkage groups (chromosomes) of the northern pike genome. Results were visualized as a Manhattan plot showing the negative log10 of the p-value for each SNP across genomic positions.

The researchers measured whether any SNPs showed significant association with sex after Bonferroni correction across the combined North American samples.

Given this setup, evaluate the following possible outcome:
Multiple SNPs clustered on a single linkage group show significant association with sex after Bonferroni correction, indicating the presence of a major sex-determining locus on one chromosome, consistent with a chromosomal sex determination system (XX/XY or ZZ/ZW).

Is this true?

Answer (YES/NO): NO